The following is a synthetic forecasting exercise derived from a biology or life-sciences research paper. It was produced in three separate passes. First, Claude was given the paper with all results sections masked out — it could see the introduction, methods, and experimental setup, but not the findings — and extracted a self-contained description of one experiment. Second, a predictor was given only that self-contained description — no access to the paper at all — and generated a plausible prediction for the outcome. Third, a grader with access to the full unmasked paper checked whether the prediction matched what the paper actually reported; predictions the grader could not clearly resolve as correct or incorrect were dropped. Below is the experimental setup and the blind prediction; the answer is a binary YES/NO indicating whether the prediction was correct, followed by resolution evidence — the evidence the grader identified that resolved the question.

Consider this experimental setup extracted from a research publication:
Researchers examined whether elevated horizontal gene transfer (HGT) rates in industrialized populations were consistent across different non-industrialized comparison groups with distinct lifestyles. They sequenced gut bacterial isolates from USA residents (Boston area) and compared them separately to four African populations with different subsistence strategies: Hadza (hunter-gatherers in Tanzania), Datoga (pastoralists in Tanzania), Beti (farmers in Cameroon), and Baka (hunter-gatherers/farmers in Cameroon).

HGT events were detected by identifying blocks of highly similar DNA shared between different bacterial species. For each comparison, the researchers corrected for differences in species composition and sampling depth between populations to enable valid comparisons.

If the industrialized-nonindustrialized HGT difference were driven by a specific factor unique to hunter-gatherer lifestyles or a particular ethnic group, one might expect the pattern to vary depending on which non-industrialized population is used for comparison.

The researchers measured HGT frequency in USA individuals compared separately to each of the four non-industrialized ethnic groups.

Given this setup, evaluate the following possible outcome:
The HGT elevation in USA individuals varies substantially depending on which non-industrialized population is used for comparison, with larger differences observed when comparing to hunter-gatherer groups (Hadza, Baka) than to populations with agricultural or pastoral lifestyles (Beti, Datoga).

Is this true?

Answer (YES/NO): NO